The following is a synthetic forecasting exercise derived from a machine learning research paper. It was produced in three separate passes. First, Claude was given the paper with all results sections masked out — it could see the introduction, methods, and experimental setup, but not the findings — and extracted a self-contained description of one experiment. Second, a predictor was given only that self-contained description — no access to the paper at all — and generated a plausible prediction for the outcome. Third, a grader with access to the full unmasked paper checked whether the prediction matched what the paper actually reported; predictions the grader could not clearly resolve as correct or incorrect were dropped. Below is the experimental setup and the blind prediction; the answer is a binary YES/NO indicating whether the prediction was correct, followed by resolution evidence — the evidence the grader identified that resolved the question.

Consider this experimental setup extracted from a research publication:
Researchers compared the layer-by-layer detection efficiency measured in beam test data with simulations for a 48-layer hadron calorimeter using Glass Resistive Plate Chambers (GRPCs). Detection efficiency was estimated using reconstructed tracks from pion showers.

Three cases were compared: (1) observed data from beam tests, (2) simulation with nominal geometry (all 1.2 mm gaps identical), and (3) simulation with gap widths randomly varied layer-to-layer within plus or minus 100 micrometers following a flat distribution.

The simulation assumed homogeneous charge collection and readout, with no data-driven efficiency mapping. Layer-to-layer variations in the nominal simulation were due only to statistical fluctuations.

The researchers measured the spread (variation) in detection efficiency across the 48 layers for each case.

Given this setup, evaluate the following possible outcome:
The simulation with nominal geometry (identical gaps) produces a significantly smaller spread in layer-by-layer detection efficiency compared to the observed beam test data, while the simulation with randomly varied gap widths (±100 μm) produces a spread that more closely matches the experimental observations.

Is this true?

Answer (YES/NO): YES